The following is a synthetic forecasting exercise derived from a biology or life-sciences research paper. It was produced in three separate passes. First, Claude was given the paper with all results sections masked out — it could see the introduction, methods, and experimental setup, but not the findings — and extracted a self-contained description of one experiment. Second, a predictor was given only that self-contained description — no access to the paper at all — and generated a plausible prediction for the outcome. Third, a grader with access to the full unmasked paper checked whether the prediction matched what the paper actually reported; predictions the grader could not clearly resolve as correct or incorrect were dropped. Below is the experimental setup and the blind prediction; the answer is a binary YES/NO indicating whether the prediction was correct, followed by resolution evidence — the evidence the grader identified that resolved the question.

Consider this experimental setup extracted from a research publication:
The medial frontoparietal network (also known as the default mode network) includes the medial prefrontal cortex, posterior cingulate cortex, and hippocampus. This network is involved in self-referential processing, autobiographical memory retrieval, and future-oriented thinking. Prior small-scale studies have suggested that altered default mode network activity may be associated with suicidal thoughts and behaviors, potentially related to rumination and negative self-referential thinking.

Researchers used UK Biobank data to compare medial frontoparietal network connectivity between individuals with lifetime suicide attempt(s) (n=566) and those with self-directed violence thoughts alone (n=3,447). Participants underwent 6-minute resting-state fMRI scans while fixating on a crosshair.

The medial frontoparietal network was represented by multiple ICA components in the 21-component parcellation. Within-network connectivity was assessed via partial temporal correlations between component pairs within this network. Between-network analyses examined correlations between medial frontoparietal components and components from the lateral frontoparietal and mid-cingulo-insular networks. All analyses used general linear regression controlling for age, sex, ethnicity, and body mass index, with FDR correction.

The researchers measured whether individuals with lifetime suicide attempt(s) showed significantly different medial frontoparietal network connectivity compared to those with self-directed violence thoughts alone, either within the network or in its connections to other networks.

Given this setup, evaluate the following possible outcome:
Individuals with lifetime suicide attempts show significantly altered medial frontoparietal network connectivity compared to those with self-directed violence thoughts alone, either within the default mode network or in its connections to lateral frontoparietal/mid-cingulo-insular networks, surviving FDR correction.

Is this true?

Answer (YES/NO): NO